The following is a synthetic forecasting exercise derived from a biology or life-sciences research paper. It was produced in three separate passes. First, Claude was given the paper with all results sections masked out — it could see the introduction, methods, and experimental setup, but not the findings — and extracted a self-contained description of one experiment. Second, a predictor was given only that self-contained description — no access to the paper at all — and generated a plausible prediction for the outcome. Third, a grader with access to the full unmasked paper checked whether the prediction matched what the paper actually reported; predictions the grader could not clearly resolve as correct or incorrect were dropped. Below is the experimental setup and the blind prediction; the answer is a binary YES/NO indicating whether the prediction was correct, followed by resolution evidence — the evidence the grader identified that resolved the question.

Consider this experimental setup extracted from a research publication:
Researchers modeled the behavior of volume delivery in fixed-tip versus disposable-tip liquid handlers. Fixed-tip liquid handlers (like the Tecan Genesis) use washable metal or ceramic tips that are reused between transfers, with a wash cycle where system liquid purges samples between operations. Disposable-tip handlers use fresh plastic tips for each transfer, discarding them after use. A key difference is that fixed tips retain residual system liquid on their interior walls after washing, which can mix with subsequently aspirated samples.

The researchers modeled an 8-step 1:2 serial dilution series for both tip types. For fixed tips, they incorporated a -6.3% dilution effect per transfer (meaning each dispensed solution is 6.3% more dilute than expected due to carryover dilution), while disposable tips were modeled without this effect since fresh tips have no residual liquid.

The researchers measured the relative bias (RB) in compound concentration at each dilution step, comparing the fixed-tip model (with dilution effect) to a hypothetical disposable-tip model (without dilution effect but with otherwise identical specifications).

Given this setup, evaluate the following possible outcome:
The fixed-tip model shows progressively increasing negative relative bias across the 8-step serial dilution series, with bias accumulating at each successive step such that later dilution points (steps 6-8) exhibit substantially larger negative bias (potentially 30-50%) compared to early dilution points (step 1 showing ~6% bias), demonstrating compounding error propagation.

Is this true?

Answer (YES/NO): YES